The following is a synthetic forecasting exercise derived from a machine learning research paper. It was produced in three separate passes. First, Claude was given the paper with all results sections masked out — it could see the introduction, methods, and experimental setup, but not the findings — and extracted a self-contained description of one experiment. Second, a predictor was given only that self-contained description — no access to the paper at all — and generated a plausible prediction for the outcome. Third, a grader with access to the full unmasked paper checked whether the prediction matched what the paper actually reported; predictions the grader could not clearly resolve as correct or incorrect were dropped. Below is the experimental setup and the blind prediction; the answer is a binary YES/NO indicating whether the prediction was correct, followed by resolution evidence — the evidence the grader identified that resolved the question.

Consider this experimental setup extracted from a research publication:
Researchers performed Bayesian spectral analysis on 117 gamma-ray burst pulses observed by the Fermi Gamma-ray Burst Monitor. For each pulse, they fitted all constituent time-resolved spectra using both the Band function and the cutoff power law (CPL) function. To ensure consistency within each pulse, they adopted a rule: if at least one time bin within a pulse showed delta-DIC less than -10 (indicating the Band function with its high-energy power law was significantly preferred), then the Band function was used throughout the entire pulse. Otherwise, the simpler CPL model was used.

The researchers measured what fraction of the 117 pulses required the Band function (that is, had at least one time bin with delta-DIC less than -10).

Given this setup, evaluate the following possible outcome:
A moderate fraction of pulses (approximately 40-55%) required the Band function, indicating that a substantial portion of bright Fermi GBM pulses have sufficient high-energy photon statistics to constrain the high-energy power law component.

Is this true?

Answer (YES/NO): NO